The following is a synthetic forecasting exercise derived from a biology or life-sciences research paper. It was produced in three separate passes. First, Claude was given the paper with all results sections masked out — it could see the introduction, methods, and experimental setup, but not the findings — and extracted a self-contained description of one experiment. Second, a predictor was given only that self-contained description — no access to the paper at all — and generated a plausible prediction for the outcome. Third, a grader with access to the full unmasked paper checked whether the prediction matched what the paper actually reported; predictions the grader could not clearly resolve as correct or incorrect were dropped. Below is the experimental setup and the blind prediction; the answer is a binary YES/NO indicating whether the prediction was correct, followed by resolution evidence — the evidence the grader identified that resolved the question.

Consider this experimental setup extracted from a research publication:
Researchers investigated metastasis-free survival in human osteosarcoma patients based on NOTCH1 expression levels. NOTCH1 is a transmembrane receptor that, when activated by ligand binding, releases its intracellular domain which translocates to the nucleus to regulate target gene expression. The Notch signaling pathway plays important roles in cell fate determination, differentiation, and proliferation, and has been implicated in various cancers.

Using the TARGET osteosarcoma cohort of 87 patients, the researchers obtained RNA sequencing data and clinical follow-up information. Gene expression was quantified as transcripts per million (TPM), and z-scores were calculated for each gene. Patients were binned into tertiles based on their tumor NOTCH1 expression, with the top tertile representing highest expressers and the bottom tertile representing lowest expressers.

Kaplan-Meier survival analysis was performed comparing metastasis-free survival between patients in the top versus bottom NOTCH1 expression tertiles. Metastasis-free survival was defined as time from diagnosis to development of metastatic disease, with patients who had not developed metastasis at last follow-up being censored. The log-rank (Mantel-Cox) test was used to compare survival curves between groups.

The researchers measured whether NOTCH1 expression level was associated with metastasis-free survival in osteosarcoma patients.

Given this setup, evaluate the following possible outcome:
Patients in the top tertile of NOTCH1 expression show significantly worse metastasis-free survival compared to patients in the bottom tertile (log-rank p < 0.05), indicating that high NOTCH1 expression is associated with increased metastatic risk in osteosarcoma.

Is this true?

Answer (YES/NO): NO